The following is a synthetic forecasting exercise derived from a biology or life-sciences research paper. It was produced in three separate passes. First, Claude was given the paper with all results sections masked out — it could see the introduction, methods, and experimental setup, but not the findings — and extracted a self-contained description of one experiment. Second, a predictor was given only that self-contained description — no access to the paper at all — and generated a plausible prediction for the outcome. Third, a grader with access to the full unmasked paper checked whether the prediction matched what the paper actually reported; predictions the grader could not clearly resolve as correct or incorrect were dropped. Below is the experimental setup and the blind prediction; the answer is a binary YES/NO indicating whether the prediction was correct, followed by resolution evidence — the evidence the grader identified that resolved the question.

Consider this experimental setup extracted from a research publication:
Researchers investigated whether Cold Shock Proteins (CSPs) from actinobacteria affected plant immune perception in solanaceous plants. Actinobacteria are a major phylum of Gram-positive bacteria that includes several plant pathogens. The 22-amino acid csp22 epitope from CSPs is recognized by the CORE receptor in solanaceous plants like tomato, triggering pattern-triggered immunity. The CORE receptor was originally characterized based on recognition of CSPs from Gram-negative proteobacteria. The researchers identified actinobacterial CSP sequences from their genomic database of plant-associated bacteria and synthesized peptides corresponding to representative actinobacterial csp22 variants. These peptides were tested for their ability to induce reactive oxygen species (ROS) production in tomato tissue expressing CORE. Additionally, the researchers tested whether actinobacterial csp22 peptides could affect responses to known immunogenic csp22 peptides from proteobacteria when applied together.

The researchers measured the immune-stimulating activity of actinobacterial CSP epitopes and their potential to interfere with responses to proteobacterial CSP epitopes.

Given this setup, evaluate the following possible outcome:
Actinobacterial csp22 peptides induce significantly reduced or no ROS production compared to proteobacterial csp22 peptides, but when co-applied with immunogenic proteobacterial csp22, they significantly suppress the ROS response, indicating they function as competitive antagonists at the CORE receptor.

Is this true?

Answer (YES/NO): NO